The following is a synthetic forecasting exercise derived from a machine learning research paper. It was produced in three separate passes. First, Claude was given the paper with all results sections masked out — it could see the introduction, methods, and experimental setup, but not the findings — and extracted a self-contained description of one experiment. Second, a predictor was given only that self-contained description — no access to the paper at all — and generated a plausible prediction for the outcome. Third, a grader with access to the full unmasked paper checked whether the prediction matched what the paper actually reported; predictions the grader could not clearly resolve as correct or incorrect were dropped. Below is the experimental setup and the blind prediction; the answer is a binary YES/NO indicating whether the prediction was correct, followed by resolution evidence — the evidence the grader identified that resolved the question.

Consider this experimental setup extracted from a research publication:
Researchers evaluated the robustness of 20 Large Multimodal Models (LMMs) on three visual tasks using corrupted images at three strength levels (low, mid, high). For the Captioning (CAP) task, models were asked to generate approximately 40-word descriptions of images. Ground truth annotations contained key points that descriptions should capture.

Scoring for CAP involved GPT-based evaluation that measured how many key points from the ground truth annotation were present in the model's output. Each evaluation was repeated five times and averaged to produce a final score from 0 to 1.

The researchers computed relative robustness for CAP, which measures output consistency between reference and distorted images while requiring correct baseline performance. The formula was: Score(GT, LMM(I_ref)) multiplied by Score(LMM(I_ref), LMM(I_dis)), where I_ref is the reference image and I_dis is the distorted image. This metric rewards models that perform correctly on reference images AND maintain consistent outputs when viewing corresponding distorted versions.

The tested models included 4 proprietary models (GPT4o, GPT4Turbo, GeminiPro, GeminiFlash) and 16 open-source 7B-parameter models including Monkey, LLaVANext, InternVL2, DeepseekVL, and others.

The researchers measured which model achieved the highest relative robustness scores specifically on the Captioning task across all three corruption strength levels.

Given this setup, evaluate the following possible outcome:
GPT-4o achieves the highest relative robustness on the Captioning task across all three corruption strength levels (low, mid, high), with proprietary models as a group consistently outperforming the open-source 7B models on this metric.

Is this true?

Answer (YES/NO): NO